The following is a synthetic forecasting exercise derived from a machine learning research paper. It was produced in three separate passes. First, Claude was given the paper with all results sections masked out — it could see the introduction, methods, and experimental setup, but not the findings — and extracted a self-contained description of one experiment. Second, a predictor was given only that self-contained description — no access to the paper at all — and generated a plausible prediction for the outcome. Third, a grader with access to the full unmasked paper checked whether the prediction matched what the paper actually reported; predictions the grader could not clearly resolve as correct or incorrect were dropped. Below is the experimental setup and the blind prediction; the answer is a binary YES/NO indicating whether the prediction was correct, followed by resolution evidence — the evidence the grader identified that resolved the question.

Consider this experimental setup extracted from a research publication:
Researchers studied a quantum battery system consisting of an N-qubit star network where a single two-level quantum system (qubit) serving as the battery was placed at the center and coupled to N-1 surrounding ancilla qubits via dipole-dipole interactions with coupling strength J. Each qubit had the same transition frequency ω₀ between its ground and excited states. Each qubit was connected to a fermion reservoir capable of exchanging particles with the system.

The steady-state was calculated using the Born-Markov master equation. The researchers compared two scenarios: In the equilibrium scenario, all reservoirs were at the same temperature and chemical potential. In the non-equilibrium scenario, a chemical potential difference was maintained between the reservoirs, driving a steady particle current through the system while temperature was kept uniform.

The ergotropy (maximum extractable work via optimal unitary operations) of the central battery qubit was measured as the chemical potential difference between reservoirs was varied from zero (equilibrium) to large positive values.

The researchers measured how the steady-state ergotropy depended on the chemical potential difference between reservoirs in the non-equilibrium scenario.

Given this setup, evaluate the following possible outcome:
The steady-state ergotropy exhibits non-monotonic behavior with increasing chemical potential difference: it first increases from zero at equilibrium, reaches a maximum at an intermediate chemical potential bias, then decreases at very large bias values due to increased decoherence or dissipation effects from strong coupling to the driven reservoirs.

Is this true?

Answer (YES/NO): NO